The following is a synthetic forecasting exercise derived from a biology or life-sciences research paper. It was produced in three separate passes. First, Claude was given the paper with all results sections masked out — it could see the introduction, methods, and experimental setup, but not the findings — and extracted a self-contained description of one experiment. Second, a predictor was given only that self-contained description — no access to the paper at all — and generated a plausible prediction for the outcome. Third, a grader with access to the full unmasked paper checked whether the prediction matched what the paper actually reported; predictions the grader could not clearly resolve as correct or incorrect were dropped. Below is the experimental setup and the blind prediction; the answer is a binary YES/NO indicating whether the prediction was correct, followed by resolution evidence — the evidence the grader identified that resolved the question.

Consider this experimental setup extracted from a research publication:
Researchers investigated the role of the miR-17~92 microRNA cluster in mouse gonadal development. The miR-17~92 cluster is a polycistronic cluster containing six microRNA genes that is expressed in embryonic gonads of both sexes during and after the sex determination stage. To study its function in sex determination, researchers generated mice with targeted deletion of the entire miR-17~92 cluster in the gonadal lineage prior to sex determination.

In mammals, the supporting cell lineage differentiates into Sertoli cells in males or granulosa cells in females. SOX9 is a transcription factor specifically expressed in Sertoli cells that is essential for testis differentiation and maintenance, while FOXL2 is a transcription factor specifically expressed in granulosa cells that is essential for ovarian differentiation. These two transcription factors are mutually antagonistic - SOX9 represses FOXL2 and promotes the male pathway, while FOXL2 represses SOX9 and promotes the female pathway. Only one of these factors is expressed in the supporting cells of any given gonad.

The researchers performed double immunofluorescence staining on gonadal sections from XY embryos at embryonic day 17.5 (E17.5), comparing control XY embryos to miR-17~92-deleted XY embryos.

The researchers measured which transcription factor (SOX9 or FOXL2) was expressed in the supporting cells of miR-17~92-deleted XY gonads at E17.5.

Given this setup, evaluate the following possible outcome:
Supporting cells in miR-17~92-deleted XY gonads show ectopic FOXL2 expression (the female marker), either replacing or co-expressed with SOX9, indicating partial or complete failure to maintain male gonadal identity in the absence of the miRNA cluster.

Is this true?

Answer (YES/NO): YES